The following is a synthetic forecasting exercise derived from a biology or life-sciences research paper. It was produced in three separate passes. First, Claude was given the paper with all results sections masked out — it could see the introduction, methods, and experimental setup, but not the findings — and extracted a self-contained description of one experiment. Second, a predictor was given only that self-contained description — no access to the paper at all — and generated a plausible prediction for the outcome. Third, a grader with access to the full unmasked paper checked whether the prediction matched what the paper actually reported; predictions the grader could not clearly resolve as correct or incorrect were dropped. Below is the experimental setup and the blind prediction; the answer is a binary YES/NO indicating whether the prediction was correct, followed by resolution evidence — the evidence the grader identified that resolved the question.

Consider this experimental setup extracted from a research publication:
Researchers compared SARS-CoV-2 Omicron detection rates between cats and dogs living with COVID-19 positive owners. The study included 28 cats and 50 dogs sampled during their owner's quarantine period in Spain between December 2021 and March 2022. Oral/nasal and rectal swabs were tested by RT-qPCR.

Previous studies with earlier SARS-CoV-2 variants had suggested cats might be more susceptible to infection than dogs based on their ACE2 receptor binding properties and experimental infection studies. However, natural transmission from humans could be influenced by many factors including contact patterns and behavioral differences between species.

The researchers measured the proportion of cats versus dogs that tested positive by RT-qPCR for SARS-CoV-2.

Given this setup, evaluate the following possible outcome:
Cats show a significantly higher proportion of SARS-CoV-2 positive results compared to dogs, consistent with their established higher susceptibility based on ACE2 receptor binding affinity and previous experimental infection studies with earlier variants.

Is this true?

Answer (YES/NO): YES